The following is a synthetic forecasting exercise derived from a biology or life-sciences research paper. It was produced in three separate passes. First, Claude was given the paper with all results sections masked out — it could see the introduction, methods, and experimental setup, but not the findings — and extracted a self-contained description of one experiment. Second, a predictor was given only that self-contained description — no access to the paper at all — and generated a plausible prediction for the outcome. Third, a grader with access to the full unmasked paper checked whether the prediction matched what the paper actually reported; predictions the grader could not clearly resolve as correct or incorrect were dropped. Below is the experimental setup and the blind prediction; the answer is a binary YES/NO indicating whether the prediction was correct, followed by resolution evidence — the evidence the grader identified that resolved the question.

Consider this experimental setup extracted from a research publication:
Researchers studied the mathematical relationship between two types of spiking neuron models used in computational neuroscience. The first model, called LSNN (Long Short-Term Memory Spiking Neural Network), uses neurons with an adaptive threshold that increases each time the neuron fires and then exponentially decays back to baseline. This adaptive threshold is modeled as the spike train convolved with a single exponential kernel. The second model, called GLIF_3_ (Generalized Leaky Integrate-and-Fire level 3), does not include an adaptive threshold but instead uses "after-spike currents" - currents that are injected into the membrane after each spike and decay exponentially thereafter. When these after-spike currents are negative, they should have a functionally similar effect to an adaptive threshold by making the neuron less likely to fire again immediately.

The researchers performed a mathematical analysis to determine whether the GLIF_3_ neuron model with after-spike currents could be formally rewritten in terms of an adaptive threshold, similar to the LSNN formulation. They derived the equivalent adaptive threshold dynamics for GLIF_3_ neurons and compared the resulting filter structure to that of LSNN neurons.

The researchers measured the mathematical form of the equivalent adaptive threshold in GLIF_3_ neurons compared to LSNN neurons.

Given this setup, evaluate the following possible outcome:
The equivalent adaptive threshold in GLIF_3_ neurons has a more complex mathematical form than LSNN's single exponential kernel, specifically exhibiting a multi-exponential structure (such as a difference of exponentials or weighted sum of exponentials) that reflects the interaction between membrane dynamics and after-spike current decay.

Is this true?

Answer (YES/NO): YES